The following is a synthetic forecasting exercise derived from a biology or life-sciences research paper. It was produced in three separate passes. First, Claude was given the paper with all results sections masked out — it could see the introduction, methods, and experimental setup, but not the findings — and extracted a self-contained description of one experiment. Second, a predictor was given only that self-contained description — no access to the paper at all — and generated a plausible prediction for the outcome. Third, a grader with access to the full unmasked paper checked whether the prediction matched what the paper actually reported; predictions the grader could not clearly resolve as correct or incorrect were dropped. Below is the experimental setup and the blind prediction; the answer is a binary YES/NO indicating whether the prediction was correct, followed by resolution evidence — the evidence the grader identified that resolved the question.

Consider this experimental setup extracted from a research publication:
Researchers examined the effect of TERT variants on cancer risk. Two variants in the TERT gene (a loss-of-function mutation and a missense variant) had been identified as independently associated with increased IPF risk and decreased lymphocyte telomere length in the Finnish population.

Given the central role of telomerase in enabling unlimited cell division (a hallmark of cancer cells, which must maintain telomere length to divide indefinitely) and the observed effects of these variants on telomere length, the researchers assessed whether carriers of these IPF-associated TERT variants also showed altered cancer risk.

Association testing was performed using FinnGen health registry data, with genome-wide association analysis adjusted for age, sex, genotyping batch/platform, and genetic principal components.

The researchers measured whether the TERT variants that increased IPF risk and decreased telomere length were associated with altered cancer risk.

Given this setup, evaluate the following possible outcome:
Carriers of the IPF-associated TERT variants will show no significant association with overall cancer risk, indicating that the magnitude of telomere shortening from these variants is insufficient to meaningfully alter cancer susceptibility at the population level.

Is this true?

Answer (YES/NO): NO